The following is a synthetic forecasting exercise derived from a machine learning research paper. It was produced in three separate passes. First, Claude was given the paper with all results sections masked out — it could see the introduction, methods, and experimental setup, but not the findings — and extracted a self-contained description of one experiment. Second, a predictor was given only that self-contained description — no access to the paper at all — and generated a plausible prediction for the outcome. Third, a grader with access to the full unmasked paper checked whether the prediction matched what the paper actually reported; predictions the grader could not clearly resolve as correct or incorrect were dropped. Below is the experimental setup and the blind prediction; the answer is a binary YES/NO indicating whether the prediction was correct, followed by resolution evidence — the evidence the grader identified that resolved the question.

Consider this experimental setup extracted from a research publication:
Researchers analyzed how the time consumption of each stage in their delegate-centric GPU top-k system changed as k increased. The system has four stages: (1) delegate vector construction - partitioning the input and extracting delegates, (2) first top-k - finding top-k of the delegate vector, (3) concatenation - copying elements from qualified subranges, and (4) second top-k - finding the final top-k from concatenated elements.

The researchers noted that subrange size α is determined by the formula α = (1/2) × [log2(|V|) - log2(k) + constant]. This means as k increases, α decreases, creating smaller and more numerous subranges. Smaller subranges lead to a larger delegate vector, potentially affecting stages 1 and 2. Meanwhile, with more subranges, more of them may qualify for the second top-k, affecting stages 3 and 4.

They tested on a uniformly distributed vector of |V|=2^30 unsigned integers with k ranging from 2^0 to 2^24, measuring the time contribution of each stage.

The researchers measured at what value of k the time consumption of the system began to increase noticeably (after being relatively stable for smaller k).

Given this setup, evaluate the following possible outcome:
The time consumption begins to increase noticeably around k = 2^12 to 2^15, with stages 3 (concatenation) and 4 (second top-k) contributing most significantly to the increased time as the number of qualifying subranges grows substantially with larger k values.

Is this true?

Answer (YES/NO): NO